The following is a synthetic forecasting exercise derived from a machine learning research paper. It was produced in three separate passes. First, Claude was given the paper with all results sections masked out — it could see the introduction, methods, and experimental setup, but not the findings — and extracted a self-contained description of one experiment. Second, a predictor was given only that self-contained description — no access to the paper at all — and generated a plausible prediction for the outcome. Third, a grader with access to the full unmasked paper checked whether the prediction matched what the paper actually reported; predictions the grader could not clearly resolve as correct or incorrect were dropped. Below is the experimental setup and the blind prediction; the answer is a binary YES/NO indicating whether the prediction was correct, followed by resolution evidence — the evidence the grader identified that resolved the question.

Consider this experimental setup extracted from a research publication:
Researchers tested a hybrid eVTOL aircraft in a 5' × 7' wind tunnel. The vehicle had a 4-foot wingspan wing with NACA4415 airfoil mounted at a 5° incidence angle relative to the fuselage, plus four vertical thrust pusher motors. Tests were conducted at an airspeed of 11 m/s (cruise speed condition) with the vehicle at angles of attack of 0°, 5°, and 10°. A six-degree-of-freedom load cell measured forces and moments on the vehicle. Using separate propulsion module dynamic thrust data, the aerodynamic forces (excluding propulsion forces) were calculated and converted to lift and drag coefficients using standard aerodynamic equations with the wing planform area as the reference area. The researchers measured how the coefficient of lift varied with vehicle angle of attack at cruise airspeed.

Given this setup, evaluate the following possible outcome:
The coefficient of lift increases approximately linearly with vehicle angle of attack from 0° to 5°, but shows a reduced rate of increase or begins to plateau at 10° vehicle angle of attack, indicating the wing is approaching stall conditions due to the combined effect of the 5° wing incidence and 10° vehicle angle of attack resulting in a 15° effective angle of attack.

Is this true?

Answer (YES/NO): YES